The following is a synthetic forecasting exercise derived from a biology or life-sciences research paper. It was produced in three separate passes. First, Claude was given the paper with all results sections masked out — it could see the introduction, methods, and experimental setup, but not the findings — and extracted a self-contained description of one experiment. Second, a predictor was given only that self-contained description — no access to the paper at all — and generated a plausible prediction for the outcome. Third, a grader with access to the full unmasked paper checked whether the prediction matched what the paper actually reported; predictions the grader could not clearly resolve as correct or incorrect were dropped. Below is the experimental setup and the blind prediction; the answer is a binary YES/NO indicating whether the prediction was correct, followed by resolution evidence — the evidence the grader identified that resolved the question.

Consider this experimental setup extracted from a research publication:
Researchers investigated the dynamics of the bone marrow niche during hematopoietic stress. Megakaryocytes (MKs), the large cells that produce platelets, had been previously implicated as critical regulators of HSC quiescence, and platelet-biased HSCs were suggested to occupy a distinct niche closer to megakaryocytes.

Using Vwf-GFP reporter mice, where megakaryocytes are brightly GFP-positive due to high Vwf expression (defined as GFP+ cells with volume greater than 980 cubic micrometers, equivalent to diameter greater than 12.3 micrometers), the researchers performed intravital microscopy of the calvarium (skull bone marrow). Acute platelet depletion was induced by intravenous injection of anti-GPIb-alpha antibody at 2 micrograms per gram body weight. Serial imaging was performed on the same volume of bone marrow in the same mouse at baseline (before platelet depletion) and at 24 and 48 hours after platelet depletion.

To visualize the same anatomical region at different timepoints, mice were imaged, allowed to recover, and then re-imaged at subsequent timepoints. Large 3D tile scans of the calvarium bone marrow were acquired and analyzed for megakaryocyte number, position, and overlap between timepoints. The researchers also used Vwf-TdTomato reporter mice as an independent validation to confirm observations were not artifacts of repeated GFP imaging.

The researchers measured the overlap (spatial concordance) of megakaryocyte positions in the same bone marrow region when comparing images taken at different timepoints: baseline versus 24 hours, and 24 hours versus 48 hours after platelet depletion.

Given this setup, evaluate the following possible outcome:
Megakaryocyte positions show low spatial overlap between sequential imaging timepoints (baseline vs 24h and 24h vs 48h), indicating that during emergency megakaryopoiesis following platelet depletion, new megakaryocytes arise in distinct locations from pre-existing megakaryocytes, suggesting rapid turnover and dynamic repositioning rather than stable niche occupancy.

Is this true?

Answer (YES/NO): YES